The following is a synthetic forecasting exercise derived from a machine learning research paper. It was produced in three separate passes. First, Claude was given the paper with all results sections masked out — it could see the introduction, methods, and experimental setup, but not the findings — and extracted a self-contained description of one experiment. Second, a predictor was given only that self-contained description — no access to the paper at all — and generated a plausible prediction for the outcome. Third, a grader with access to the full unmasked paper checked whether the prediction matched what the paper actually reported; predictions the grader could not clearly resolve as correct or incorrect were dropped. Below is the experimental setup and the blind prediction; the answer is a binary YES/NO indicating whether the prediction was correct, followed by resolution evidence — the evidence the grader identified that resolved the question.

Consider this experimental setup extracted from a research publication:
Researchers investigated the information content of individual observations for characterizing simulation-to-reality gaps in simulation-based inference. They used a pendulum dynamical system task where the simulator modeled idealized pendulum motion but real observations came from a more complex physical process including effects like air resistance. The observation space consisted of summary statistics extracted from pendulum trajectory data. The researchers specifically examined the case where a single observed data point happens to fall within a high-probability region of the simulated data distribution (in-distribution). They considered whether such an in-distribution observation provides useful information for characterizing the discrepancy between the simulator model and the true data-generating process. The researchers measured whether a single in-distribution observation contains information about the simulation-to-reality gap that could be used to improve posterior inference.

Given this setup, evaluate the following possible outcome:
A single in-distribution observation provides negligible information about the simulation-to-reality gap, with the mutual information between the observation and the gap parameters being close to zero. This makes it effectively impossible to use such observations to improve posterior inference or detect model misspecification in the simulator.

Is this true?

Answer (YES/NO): YES